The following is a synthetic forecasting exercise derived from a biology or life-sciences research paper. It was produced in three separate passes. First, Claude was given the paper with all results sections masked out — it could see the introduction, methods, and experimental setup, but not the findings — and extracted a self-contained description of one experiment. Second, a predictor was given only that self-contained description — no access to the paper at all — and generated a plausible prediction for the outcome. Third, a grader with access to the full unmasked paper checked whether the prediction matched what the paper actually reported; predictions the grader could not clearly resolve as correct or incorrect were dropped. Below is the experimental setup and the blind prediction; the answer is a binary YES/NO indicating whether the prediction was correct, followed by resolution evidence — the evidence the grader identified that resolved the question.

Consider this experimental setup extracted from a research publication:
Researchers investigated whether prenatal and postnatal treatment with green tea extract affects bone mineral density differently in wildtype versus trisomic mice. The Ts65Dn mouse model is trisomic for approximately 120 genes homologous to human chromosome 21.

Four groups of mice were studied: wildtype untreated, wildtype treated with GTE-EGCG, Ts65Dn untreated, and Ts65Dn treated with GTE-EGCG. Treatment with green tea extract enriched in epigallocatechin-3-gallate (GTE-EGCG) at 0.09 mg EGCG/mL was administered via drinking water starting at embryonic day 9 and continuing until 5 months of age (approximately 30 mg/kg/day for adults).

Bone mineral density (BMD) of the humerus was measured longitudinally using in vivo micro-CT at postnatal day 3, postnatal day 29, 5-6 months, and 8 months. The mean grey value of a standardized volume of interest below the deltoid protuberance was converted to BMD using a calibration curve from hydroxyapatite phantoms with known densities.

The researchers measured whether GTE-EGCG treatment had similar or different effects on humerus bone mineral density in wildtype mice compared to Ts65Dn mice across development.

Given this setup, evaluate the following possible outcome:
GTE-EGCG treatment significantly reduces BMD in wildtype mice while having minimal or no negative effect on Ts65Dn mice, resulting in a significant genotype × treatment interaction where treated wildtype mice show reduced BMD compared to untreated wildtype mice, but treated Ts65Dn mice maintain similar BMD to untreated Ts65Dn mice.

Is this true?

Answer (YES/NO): NO